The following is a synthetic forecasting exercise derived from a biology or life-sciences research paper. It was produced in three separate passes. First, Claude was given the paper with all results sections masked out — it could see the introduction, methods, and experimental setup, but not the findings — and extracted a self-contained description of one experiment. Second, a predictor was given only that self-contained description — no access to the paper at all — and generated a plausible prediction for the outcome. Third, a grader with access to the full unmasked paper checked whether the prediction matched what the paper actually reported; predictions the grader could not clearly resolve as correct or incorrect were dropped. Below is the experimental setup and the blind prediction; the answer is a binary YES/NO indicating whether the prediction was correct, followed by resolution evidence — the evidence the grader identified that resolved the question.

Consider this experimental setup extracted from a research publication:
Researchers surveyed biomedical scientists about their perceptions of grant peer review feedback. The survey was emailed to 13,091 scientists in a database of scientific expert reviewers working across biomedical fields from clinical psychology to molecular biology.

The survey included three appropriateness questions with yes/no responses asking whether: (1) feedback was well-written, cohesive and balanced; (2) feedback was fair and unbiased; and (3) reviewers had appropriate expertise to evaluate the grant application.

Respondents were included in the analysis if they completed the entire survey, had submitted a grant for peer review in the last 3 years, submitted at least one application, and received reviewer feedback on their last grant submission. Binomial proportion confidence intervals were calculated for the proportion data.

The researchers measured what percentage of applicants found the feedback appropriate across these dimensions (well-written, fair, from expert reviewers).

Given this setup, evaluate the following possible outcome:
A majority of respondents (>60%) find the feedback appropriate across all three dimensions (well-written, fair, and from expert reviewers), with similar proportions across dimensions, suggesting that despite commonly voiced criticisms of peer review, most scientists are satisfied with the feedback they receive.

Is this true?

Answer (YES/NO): NO